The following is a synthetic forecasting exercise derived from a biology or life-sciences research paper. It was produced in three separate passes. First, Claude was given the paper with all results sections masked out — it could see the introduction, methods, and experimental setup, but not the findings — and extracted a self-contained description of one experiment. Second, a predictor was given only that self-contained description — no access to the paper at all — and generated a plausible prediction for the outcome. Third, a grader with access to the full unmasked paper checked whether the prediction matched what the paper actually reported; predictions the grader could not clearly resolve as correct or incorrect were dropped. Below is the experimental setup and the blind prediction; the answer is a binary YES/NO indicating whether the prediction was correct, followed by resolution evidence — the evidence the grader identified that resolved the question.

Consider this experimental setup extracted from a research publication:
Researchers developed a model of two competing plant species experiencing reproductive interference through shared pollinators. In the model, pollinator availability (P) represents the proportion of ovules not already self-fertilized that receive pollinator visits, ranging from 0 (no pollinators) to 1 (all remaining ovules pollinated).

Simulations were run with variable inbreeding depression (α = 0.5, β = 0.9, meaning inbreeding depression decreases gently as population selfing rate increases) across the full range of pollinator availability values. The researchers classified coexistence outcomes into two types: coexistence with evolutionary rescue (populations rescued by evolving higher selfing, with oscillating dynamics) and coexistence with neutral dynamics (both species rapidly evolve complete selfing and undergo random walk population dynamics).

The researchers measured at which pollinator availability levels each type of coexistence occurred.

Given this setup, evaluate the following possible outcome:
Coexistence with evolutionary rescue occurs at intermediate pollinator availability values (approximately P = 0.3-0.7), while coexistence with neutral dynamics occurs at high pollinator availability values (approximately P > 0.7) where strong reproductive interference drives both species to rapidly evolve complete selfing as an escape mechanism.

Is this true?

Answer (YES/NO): NO